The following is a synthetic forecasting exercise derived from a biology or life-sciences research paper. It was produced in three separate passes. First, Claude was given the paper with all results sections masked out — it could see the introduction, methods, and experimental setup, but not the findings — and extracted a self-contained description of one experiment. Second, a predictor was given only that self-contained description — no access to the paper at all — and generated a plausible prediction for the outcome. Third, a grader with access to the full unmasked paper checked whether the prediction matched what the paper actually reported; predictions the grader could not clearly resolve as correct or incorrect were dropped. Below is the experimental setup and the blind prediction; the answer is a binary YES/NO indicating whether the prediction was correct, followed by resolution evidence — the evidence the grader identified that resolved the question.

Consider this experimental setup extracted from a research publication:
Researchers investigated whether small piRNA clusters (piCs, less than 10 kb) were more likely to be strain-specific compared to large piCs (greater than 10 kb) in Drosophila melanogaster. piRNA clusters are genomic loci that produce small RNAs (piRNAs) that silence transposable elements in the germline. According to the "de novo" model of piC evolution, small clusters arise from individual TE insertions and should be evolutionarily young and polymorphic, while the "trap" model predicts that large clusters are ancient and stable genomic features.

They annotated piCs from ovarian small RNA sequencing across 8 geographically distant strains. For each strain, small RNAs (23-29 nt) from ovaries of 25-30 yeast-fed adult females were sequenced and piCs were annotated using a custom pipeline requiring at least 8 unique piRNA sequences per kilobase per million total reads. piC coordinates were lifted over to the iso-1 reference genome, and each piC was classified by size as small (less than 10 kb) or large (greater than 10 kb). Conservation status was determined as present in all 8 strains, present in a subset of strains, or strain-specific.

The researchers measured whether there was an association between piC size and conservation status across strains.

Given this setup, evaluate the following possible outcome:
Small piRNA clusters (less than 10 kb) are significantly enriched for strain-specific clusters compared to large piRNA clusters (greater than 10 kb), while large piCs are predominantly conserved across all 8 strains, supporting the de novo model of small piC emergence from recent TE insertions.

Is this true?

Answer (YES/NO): NO